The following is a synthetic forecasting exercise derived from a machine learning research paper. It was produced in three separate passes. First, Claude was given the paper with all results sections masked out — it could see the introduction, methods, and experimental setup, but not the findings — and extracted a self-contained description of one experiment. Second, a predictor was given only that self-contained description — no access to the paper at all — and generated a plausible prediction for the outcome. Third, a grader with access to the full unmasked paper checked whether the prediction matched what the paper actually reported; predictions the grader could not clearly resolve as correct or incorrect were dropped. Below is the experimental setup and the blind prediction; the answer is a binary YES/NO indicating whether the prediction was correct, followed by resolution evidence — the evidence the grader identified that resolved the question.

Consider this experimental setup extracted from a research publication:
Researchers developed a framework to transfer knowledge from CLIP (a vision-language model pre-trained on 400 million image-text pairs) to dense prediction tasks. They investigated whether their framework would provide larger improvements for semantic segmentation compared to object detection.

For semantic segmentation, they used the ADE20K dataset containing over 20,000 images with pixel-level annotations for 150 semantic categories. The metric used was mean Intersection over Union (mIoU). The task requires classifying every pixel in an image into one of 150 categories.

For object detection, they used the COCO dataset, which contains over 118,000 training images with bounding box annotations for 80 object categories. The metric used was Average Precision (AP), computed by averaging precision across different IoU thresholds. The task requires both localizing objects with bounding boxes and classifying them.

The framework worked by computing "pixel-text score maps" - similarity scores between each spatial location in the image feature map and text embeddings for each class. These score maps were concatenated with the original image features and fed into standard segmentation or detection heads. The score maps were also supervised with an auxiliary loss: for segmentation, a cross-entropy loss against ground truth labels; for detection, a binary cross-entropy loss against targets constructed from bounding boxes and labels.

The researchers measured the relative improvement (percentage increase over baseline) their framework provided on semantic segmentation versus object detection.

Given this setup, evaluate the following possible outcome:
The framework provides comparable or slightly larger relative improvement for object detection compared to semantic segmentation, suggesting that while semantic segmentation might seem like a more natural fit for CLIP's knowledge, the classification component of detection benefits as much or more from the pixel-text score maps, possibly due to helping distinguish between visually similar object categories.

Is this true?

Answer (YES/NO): NO